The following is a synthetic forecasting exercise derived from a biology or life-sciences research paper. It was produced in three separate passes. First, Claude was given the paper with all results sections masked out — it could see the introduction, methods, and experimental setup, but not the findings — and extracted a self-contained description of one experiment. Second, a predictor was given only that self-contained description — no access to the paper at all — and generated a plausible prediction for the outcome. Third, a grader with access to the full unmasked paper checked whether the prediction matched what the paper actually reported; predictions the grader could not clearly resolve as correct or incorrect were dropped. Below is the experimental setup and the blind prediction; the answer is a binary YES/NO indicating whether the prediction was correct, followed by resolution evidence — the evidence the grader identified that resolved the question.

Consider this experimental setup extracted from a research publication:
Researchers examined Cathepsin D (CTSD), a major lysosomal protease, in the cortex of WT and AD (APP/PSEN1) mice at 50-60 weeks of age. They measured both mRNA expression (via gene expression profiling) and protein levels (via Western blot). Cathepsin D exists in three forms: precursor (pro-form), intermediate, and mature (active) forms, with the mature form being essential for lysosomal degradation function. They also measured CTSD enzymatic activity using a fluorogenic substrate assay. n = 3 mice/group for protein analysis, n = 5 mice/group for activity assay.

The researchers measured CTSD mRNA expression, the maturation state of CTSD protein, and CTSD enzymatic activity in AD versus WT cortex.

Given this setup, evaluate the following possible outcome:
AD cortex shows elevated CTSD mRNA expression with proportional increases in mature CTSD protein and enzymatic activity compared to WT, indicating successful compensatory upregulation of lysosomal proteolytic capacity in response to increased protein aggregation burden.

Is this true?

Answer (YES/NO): NO